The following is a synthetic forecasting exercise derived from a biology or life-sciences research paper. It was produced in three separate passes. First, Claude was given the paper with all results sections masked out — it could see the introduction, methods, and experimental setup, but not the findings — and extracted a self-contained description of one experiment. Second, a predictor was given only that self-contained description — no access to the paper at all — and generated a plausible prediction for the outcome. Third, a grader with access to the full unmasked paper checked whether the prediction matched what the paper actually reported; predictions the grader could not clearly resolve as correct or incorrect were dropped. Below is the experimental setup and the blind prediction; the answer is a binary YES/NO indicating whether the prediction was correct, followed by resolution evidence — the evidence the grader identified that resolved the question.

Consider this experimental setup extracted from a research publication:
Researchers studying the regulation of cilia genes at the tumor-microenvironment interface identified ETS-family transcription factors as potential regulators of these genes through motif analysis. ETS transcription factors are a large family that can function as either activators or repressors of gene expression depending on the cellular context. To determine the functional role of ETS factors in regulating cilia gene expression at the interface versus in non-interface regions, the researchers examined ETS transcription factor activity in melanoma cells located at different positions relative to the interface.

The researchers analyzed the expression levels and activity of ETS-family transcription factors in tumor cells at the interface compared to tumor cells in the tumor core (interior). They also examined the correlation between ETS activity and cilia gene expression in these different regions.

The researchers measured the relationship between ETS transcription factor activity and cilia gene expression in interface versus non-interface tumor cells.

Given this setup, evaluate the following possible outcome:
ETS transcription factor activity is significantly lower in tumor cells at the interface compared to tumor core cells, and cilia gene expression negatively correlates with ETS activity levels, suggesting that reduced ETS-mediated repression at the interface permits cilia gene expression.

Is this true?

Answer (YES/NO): YES